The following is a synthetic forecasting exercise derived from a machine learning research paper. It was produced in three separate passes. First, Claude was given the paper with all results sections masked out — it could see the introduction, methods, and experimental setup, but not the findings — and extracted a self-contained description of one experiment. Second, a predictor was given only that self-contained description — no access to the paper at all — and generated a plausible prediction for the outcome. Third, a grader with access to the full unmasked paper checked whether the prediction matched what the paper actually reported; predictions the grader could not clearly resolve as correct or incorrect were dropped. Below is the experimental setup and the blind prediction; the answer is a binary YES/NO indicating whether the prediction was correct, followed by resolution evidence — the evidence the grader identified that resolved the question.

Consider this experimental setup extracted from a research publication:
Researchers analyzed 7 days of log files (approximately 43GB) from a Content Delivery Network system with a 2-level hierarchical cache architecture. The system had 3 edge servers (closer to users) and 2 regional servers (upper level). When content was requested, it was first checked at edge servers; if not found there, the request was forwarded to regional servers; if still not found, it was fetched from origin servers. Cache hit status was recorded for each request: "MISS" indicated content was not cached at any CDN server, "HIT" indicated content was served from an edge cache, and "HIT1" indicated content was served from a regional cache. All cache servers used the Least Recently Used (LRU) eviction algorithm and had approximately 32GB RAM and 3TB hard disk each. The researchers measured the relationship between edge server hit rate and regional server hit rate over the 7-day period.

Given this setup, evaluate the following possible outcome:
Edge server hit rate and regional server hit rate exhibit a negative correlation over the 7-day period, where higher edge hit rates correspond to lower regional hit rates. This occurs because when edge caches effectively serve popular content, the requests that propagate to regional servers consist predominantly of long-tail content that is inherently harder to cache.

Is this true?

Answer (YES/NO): NO